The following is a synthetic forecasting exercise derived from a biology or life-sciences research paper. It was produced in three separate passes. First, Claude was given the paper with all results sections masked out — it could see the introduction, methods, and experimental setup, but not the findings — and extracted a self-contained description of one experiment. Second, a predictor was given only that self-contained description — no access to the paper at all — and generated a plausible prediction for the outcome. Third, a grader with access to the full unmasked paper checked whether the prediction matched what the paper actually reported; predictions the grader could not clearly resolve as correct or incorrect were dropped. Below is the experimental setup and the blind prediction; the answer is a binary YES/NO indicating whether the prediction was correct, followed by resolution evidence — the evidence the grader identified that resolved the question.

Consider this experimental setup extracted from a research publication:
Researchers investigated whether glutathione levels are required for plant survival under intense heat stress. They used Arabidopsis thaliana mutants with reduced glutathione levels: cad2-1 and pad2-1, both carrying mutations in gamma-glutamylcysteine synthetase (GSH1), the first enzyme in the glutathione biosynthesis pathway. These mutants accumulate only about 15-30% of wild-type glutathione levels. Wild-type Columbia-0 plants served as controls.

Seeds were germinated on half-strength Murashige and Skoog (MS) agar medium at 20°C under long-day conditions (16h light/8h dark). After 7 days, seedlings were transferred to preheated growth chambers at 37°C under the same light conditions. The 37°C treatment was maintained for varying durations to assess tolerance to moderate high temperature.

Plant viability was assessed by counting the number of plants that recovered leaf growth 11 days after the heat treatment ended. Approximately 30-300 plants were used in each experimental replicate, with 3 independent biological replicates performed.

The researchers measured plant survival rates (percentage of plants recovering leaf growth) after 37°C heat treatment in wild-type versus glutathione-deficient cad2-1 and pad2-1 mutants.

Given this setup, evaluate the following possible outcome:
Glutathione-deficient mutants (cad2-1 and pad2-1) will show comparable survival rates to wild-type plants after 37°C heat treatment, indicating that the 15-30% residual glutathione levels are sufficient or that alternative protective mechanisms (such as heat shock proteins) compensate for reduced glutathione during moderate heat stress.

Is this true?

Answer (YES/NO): NO